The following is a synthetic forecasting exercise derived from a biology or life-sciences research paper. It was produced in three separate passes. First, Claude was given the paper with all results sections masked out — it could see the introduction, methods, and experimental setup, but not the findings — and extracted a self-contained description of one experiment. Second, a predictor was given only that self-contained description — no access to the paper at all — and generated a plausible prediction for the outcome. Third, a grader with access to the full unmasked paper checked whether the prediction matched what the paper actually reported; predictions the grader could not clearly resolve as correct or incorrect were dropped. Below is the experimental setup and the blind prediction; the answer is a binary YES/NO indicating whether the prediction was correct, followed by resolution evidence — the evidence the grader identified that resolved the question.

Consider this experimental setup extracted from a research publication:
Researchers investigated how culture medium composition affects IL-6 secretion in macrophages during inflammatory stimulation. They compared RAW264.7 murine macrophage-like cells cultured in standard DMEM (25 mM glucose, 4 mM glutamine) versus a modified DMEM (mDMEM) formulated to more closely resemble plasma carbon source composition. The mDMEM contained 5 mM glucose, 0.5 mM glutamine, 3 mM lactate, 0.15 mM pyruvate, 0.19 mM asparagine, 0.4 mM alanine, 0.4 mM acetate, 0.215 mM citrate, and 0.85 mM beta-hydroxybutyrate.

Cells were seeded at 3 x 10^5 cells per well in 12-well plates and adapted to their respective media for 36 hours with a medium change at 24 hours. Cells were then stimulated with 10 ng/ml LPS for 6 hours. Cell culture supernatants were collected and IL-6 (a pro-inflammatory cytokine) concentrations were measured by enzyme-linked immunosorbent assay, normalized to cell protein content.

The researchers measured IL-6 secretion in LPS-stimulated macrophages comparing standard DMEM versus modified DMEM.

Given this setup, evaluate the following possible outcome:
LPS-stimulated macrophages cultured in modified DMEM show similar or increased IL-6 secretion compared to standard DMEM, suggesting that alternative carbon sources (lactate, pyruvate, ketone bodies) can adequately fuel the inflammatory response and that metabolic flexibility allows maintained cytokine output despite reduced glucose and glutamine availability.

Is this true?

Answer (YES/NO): YES